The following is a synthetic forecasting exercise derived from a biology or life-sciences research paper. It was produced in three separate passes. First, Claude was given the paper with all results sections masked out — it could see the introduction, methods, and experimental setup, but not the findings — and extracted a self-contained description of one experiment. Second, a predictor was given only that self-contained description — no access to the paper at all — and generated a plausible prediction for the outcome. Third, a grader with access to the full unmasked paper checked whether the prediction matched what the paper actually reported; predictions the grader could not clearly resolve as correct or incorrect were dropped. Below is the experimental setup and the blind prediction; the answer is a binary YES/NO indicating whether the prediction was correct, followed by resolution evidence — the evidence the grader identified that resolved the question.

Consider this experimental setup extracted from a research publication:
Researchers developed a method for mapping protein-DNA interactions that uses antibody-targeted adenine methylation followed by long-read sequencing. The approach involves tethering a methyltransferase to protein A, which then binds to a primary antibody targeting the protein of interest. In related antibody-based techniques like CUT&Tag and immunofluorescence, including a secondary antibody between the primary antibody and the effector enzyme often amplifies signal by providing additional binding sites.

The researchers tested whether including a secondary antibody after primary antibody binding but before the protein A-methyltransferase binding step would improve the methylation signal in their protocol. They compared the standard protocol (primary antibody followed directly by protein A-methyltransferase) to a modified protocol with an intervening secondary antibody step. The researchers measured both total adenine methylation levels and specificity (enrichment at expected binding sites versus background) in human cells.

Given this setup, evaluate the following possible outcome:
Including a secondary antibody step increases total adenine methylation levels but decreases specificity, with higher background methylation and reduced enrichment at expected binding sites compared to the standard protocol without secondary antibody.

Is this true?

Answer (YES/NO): NO